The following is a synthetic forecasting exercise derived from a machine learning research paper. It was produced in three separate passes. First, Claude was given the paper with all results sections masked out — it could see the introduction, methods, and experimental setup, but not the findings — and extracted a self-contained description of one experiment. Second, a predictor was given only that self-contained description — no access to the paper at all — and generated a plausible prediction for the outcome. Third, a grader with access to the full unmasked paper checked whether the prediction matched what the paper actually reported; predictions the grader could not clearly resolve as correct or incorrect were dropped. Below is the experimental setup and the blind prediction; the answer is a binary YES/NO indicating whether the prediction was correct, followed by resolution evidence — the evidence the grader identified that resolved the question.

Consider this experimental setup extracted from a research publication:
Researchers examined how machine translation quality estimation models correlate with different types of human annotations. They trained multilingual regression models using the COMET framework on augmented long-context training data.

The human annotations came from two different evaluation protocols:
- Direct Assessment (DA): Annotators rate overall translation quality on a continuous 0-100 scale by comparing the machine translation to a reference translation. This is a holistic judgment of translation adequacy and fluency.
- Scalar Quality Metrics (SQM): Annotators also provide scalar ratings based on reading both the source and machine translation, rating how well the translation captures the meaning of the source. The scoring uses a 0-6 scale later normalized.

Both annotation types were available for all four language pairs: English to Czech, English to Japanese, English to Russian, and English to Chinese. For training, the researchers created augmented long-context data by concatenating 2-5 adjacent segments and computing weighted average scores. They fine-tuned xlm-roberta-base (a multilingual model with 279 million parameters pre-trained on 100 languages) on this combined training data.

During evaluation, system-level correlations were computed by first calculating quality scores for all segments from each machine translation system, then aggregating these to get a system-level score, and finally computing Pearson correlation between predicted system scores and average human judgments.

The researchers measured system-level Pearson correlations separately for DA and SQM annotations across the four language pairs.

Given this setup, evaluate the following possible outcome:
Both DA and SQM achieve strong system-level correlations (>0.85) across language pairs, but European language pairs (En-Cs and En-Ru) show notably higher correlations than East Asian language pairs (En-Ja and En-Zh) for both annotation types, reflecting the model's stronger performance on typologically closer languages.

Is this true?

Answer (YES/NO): NO